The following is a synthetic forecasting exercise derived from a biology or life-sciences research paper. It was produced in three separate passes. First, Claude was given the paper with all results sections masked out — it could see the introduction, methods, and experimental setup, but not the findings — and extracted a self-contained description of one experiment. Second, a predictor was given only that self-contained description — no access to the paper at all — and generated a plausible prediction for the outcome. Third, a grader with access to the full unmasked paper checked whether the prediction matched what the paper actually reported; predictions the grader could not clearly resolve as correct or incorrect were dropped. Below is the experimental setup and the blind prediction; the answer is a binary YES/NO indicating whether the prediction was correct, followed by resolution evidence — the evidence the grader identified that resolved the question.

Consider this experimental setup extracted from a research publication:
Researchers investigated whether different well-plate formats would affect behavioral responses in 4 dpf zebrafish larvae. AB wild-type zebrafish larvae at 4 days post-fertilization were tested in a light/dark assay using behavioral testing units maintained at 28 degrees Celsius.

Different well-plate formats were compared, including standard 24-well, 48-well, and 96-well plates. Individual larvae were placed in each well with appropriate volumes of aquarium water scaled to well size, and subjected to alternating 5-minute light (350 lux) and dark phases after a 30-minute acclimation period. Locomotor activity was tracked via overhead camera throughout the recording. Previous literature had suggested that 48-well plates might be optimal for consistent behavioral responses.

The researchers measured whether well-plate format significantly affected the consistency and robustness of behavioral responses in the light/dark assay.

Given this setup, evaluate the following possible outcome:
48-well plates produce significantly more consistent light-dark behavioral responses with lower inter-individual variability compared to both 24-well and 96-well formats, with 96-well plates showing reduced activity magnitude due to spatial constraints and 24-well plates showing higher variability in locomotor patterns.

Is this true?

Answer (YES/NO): NO